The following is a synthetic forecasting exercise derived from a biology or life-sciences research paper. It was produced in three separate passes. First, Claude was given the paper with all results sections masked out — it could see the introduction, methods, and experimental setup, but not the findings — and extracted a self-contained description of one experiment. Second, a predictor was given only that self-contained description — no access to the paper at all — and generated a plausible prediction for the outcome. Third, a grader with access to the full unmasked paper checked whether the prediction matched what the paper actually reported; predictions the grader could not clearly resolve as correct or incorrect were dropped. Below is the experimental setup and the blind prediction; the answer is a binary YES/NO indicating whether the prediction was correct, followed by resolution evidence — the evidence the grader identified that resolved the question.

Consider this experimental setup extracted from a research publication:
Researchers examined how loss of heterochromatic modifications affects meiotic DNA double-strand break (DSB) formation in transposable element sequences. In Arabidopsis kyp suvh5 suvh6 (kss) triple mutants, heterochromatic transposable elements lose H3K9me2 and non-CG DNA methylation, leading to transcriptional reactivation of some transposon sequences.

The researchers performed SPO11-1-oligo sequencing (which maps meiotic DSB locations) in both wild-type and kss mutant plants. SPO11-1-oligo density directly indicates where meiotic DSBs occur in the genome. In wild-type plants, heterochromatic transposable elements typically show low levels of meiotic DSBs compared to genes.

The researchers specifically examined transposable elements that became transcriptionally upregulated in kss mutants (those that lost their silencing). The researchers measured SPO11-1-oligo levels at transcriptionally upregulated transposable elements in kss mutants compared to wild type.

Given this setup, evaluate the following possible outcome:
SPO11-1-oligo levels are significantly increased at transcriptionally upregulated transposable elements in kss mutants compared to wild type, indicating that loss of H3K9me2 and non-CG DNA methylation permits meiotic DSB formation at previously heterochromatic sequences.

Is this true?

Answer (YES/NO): YES